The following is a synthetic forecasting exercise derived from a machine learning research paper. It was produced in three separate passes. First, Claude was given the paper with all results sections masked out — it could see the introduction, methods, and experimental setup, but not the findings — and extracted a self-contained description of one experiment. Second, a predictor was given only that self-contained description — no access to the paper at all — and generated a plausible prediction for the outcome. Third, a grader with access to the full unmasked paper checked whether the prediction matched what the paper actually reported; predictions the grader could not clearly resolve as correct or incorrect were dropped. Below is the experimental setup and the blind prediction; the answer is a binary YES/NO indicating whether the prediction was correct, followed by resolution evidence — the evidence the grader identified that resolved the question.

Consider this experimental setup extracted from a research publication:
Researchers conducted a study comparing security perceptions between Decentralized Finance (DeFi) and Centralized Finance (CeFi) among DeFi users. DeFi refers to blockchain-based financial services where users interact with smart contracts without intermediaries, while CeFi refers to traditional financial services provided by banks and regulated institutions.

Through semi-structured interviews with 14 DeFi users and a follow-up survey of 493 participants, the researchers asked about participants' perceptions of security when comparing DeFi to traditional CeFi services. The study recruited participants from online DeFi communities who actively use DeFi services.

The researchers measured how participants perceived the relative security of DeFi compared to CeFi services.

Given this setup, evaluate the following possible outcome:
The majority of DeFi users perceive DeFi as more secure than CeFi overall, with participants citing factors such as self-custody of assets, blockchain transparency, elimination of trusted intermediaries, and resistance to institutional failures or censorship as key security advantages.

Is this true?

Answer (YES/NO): NO